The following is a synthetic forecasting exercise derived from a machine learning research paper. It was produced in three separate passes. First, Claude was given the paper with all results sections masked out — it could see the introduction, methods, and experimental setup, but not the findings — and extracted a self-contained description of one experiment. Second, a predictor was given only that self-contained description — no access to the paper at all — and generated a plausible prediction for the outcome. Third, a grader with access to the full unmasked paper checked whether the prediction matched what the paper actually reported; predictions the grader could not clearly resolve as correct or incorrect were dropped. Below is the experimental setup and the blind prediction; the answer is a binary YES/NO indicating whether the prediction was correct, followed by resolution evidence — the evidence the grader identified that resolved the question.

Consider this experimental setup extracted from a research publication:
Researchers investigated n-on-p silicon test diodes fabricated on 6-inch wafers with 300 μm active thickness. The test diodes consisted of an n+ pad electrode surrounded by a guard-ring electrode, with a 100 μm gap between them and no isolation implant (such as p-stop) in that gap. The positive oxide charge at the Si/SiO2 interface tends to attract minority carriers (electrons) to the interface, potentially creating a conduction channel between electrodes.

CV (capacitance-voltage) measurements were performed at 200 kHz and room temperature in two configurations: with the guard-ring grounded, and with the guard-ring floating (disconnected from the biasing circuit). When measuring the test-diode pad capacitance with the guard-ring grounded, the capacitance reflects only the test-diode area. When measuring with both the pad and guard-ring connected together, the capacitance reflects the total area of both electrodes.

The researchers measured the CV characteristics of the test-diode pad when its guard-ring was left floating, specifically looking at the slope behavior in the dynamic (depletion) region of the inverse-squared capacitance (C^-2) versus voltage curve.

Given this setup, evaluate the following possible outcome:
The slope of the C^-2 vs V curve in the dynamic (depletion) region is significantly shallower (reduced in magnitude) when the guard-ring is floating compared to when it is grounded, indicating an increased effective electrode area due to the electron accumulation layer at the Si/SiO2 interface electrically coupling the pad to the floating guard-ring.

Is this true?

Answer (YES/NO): NO